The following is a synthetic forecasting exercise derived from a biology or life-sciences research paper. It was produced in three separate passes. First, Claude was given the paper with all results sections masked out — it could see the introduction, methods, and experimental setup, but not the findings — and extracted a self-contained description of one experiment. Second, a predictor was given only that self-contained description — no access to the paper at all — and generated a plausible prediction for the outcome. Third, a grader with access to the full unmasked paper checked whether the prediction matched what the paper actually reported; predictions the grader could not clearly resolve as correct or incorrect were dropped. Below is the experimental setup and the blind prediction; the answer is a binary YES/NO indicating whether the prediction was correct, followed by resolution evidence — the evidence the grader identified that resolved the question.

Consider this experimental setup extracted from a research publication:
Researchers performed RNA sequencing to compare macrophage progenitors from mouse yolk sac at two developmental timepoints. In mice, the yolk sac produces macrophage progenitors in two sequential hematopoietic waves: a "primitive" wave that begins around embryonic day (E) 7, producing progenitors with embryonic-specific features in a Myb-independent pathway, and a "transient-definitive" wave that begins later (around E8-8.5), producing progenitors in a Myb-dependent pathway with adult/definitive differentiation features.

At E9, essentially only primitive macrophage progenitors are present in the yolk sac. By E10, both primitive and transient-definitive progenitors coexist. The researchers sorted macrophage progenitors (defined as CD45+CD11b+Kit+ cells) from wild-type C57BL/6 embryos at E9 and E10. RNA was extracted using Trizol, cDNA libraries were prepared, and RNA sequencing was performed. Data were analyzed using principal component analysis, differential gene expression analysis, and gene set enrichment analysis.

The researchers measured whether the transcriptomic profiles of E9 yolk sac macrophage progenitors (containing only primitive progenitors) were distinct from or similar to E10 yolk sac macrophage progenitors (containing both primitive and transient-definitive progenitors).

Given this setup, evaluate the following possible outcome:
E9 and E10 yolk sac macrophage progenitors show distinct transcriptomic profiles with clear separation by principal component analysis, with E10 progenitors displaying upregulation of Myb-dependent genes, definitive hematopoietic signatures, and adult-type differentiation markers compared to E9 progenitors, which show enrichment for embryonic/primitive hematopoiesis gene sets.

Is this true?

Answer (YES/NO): NO